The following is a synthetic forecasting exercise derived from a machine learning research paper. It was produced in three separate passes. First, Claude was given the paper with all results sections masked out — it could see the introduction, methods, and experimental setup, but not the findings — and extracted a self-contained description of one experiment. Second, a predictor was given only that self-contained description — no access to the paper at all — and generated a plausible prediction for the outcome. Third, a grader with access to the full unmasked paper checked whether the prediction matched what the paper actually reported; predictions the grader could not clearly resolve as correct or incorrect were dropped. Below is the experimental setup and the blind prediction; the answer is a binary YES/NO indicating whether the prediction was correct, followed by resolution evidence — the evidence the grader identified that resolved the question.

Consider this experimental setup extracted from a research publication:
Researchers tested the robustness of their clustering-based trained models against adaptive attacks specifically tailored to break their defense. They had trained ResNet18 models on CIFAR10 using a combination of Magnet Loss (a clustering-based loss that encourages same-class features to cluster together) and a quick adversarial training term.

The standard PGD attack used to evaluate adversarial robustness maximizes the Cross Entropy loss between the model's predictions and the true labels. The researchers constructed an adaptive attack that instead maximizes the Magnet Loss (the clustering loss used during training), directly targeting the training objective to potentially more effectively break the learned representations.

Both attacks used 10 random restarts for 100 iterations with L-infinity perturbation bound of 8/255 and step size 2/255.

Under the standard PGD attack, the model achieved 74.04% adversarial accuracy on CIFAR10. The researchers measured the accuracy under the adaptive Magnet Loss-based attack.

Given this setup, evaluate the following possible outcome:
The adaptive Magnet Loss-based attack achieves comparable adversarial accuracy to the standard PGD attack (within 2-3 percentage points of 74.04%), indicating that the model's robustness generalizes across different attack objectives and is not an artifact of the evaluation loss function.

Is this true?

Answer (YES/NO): NO